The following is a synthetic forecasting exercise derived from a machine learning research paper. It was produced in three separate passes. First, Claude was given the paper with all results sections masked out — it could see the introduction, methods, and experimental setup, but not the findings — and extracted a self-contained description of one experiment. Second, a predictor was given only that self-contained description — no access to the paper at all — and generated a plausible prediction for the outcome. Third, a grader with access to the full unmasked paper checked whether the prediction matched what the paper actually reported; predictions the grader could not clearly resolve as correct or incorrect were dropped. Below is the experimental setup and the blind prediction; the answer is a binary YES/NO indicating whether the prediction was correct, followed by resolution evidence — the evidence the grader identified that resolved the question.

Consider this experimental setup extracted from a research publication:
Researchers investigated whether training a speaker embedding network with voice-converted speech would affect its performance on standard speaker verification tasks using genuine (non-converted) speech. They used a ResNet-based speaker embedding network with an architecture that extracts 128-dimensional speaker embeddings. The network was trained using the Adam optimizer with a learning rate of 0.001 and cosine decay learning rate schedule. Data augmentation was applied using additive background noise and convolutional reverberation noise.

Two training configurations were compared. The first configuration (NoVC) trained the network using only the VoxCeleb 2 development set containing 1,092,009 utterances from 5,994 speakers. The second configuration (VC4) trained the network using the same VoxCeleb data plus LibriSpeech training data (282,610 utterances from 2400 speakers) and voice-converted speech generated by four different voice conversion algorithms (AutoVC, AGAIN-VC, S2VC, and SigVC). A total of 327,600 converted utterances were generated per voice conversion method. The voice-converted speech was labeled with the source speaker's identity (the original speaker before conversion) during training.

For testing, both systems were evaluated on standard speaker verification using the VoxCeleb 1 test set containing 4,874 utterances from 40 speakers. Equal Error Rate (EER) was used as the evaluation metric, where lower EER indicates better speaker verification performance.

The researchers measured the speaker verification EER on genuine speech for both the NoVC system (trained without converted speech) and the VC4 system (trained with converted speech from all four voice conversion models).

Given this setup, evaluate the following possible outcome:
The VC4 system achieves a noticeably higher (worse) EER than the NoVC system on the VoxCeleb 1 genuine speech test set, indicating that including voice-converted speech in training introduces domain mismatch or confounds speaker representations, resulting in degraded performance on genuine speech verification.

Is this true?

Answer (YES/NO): YES